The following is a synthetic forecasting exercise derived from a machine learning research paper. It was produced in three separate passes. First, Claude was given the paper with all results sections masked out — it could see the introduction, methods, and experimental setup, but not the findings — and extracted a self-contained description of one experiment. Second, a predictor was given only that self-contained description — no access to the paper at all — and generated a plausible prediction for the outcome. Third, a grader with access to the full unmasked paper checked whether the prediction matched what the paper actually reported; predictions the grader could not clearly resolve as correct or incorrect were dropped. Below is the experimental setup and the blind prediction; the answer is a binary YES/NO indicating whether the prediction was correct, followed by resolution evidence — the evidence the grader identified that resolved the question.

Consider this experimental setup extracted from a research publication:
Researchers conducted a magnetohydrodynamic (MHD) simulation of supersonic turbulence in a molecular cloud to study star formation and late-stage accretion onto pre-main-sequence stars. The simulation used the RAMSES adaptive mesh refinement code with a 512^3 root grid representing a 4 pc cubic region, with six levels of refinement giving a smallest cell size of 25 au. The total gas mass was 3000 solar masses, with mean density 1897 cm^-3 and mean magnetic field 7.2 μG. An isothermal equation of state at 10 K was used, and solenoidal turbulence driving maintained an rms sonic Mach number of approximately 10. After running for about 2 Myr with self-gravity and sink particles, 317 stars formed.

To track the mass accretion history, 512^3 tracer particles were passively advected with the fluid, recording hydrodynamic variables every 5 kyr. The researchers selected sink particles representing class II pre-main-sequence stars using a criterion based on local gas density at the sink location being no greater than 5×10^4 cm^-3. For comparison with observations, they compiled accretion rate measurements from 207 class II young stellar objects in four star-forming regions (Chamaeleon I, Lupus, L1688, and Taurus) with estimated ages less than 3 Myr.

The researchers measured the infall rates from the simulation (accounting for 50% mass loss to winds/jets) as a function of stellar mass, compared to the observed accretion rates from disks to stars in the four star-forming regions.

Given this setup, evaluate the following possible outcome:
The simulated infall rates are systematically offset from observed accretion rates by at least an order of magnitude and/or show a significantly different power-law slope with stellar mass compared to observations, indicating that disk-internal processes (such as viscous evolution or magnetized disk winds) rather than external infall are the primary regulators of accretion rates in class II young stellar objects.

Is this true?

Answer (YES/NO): NO